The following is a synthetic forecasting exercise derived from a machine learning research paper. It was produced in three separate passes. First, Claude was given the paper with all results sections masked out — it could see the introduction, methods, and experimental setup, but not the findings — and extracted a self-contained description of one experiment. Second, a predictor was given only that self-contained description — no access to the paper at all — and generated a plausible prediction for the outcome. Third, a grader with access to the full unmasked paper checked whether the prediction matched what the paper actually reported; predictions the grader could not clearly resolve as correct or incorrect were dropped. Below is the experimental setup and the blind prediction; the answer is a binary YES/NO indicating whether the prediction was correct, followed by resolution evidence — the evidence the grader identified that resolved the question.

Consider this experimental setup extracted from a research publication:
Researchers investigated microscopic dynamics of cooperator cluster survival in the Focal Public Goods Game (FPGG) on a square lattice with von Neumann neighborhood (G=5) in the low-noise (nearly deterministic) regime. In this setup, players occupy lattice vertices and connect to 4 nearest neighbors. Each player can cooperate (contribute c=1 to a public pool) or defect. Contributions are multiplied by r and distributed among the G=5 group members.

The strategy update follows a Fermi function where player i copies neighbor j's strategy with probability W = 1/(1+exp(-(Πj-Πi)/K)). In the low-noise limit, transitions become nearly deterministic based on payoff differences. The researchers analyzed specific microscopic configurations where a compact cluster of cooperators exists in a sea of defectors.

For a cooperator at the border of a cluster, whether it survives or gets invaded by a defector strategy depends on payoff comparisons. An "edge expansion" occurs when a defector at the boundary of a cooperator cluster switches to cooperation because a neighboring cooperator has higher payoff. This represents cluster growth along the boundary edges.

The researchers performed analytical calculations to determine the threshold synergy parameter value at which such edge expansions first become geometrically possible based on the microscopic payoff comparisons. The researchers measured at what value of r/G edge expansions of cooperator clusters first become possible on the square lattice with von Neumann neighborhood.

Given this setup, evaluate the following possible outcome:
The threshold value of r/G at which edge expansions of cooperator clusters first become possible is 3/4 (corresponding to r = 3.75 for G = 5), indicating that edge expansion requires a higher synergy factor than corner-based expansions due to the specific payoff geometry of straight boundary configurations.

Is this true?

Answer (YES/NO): NO